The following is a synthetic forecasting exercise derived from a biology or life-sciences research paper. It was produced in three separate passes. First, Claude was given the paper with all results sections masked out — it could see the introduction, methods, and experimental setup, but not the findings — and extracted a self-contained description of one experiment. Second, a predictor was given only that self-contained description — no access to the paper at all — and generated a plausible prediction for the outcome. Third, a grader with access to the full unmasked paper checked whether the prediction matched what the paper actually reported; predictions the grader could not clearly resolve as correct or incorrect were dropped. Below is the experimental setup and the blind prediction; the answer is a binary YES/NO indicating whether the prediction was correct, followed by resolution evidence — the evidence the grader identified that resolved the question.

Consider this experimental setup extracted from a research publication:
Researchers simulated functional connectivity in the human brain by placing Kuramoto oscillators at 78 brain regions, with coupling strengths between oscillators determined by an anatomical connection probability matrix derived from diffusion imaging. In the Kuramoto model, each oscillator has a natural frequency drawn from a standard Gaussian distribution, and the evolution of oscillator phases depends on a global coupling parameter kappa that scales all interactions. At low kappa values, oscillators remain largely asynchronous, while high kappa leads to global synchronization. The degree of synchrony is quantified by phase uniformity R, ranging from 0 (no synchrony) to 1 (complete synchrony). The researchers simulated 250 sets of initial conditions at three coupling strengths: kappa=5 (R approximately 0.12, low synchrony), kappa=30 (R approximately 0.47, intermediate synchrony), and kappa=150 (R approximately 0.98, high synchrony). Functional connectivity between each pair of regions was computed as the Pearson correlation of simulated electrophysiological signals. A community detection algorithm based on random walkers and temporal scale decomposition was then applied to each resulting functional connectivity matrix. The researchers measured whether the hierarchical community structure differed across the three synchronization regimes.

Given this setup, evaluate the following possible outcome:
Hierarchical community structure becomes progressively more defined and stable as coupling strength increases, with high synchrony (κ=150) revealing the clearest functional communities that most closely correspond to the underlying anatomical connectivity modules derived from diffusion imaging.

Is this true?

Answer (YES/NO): NO